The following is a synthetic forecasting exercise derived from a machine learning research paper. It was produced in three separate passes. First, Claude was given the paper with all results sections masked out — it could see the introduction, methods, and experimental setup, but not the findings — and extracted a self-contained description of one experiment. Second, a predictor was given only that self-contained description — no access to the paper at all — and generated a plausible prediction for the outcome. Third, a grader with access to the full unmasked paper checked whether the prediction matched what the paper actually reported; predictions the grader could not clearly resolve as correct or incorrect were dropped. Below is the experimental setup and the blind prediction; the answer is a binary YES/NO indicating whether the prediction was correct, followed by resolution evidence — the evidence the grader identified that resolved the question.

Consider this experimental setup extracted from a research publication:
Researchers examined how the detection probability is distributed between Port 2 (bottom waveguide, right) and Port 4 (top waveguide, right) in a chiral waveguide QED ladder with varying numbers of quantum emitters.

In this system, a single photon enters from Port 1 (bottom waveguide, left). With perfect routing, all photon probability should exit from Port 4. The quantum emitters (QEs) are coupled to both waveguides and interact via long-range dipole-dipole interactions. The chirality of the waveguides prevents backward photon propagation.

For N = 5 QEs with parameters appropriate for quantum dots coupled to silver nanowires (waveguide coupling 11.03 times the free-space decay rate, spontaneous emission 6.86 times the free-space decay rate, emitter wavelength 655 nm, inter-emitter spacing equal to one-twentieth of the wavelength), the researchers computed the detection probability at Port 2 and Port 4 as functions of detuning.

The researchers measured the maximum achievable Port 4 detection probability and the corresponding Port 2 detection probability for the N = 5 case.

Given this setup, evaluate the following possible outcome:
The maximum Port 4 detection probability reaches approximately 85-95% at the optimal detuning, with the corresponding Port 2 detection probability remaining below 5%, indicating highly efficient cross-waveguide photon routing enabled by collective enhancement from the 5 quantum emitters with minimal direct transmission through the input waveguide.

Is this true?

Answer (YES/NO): NO